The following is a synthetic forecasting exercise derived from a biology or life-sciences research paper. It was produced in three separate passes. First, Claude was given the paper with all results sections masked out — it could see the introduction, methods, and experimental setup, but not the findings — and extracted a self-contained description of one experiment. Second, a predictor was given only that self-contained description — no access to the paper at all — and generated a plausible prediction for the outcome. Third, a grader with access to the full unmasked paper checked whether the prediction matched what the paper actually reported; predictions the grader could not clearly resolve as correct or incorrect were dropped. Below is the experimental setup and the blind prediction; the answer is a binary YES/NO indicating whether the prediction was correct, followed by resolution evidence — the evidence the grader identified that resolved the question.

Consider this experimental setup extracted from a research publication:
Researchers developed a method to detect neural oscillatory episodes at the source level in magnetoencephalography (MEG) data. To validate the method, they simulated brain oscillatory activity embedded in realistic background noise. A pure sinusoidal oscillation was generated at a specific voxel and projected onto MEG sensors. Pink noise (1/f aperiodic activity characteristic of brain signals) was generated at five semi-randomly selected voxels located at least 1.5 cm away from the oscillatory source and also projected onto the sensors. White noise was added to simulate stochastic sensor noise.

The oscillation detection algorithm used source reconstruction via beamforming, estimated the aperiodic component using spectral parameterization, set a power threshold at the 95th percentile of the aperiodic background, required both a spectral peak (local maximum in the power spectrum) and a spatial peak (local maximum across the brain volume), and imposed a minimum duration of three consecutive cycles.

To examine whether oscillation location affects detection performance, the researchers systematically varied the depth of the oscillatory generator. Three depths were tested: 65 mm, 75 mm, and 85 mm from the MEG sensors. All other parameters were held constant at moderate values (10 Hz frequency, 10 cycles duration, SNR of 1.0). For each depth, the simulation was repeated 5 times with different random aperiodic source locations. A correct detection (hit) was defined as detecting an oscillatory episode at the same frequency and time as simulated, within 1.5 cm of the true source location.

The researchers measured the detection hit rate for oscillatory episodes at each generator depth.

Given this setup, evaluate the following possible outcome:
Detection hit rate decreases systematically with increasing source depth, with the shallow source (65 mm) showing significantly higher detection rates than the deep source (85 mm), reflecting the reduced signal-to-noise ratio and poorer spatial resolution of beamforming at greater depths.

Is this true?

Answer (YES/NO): NO